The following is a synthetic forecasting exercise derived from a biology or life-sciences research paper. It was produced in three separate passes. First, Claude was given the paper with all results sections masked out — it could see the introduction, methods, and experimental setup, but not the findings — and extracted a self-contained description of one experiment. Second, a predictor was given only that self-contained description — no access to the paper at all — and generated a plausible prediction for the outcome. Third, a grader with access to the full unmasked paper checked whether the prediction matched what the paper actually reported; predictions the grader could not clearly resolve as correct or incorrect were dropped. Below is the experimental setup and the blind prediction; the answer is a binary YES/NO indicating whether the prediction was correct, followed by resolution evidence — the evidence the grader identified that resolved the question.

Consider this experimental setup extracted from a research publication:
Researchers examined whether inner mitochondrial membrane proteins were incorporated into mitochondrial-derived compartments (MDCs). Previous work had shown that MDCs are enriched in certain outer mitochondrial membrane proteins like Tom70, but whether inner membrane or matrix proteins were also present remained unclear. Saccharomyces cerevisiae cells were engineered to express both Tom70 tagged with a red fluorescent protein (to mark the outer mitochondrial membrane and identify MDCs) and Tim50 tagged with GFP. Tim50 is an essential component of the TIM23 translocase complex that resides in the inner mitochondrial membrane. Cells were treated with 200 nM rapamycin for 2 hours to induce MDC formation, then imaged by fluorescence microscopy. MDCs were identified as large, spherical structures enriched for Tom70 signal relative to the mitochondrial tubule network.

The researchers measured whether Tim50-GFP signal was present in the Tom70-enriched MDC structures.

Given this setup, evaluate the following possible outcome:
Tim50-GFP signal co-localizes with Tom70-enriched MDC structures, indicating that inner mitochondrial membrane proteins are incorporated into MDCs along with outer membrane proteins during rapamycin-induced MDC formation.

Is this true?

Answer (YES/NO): NO